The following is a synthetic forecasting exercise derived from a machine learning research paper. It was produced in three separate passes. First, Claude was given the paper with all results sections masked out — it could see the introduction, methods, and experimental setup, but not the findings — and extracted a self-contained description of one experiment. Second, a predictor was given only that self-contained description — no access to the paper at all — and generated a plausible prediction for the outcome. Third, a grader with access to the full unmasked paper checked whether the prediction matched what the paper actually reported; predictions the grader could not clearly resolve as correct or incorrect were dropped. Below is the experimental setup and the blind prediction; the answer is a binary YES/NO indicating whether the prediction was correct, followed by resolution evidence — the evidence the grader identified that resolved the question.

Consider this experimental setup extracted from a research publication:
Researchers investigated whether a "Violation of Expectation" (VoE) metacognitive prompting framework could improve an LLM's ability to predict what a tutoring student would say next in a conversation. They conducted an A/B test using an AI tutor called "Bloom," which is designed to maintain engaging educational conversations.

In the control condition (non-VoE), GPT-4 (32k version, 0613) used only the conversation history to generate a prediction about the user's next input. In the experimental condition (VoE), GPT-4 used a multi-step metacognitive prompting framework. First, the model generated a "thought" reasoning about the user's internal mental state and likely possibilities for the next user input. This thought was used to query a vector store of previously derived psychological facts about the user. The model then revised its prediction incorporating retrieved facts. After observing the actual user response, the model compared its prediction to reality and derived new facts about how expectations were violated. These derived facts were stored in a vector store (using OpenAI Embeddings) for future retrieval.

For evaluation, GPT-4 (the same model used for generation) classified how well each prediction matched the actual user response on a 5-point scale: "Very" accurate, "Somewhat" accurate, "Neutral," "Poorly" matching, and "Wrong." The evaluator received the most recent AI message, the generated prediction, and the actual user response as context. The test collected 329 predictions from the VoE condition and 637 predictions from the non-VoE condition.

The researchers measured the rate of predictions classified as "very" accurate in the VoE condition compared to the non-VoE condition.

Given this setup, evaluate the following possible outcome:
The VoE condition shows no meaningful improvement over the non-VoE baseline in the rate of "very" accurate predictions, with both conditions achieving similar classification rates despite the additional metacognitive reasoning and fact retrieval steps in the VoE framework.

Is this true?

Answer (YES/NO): NO